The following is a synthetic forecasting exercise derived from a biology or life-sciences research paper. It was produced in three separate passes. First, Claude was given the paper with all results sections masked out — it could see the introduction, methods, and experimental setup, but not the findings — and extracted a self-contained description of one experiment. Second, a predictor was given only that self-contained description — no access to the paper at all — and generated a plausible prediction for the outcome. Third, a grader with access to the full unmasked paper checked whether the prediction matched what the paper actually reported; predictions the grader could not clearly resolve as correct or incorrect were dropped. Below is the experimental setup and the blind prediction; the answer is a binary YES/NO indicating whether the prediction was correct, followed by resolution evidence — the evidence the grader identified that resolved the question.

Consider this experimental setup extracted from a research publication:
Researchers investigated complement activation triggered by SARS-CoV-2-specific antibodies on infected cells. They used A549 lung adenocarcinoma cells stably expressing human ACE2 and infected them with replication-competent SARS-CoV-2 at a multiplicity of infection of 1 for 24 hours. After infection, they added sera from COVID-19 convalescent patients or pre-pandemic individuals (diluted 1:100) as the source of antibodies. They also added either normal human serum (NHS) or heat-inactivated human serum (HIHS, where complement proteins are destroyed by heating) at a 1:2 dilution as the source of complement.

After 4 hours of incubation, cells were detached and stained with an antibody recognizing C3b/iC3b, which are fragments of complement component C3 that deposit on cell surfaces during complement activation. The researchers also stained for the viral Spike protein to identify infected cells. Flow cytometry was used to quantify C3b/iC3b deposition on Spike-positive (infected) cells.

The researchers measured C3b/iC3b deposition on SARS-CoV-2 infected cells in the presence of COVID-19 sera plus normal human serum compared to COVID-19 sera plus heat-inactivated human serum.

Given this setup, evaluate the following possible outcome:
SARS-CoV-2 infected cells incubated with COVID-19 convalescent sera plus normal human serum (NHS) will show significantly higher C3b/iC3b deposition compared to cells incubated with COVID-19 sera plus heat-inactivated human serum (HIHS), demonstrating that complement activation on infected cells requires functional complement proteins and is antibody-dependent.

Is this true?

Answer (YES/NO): YES